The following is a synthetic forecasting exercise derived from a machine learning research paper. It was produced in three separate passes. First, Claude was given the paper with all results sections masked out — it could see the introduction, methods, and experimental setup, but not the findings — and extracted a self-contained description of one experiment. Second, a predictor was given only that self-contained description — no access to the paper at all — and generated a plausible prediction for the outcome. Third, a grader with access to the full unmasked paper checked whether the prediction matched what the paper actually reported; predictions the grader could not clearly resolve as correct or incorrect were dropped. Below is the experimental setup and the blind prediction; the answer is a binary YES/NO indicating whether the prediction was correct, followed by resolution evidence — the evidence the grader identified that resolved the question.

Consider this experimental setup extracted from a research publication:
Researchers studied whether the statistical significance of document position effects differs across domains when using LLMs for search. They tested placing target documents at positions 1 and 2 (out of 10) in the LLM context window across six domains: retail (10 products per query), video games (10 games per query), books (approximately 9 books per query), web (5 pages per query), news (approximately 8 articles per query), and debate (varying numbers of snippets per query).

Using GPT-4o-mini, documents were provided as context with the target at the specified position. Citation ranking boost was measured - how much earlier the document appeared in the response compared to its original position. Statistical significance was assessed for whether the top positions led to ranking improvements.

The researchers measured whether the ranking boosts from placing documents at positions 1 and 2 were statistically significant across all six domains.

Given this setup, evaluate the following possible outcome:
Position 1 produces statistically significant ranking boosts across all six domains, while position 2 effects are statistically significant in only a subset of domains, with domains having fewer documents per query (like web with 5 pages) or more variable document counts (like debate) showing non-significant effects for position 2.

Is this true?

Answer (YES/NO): NO